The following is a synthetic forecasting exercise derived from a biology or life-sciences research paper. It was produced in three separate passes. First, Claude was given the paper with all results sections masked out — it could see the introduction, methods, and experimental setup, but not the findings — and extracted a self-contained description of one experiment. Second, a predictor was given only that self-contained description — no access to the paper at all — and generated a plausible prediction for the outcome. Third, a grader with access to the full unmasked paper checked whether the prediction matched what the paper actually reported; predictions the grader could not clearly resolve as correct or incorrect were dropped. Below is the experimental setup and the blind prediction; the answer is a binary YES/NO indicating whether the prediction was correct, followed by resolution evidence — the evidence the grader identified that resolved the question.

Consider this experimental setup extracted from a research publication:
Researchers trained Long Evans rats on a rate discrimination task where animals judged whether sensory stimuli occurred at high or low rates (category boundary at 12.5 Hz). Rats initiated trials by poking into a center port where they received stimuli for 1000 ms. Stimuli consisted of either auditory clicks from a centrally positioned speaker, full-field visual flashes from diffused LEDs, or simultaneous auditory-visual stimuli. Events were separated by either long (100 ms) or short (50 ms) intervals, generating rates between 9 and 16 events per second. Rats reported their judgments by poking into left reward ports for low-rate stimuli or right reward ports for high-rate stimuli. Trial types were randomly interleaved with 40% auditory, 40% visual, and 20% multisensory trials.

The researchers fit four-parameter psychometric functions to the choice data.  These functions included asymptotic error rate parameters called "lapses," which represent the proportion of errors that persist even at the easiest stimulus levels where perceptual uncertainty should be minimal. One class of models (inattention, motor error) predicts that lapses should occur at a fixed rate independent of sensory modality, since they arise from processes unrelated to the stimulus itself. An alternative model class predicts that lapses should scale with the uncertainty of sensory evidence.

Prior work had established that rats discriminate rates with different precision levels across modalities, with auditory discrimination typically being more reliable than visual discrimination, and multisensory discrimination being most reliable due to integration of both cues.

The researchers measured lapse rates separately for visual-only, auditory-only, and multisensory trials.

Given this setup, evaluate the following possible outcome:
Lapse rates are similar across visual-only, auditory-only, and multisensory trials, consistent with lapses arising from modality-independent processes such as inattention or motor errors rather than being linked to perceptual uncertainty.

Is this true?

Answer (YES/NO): NO